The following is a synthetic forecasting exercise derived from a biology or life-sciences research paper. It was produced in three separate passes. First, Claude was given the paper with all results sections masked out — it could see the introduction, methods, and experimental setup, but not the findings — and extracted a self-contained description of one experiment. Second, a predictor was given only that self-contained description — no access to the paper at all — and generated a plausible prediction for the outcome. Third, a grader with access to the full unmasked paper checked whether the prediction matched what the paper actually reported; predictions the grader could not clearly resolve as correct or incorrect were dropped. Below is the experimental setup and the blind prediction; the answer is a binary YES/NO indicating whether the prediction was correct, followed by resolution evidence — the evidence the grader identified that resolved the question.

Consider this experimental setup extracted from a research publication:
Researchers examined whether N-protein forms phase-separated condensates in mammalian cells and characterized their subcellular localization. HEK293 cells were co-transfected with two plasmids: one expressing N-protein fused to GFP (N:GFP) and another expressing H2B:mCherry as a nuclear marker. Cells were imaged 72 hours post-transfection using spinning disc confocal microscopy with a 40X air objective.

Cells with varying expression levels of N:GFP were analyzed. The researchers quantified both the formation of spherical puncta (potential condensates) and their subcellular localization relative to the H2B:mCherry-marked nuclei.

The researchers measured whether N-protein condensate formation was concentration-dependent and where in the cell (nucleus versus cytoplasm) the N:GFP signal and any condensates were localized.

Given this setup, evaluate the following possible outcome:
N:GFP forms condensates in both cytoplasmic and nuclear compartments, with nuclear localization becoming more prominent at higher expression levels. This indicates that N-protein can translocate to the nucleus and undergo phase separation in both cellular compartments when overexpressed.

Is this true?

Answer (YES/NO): NO